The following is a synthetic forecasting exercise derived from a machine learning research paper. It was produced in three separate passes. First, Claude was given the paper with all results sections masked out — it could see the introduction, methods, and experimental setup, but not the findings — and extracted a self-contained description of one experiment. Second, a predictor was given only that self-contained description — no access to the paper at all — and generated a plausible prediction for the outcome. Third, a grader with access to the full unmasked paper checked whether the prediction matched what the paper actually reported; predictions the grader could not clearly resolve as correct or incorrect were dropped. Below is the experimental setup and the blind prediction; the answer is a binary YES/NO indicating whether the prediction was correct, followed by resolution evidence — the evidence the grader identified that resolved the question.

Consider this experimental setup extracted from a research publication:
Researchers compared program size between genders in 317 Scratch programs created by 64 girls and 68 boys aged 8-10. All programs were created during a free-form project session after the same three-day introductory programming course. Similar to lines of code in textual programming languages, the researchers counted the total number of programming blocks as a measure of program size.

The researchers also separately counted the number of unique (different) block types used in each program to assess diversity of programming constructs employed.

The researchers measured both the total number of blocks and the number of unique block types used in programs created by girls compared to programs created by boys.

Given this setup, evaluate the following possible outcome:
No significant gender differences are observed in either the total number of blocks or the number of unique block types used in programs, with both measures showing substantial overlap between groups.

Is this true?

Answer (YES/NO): YES